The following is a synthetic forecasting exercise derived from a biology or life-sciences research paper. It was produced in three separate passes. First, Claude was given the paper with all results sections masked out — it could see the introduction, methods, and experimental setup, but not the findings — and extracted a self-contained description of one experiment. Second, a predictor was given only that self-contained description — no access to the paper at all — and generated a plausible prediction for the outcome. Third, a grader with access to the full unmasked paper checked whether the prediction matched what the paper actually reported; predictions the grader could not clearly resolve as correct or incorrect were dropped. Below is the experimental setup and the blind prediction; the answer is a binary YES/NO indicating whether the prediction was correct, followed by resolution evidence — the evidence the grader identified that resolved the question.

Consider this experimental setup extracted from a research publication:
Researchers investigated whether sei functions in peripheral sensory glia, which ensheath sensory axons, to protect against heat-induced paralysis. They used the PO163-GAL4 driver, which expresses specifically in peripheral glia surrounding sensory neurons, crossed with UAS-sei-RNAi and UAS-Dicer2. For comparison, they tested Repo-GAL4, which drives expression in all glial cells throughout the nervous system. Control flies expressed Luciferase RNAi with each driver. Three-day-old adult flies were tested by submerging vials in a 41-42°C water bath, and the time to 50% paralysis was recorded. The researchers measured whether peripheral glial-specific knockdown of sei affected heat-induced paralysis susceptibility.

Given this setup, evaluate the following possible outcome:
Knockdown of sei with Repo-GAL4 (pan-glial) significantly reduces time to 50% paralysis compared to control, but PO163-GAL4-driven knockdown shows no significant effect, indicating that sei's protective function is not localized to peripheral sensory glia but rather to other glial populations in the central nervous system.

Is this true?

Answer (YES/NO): YES